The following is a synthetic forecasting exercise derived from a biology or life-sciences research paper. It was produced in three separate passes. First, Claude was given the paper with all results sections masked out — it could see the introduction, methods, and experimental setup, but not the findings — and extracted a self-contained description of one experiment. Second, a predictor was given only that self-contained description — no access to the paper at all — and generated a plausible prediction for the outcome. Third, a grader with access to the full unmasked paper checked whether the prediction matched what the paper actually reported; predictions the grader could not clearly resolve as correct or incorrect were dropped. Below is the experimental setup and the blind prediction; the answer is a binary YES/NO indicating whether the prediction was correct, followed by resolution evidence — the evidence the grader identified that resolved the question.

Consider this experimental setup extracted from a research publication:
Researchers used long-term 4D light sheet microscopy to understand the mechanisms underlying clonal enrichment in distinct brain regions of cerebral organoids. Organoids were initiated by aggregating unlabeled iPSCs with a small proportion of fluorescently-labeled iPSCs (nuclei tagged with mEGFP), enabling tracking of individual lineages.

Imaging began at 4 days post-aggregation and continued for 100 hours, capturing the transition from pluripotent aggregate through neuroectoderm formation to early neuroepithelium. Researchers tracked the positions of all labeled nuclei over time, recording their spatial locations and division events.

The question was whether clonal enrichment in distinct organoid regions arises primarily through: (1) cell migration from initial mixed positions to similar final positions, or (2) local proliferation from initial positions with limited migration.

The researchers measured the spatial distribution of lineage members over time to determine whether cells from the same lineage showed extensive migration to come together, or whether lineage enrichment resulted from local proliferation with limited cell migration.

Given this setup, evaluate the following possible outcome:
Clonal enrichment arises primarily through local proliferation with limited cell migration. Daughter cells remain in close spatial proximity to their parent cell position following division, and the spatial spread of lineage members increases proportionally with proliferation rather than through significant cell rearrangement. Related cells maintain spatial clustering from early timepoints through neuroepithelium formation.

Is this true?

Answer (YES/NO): YES